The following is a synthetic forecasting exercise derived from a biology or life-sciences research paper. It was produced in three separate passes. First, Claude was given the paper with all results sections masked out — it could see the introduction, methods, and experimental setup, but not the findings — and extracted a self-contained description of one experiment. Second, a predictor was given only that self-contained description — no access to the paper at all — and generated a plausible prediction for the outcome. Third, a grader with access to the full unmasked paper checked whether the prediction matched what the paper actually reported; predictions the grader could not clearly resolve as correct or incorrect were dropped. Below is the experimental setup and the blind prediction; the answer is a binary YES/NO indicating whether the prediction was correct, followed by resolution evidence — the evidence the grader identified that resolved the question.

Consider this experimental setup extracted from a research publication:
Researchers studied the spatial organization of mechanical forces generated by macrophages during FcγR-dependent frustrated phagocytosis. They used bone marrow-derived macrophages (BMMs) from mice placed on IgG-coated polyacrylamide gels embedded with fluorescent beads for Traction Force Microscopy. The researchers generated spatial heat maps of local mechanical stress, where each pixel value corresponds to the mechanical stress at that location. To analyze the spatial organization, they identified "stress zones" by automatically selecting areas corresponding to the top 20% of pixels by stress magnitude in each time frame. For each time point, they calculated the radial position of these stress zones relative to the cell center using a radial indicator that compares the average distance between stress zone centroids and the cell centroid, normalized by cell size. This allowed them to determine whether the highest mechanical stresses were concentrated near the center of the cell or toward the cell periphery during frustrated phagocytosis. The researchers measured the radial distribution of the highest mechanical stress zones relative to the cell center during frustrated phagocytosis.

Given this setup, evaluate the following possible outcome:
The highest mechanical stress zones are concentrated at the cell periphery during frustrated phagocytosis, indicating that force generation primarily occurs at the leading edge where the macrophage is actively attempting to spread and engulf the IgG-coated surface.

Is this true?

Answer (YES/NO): YES